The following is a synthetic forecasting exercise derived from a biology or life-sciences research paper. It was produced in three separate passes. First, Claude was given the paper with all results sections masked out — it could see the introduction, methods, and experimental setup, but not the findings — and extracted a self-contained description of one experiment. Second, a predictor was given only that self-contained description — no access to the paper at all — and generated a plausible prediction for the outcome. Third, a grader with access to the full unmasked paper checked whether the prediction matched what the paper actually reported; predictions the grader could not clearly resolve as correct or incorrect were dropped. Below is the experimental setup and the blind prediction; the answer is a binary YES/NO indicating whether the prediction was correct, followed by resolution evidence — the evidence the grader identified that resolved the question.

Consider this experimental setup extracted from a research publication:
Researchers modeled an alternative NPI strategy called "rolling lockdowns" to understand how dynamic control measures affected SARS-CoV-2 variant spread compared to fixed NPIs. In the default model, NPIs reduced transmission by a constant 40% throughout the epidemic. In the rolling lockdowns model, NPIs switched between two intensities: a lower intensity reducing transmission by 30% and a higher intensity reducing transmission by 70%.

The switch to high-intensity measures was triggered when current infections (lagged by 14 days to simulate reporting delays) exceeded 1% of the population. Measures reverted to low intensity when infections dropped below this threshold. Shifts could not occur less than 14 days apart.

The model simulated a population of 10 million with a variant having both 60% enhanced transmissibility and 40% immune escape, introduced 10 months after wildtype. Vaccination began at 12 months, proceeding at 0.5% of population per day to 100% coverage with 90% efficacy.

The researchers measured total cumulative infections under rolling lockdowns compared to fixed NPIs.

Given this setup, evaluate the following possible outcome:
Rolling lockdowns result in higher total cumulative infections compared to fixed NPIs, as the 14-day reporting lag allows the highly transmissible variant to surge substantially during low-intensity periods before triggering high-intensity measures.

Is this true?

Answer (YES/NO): NO